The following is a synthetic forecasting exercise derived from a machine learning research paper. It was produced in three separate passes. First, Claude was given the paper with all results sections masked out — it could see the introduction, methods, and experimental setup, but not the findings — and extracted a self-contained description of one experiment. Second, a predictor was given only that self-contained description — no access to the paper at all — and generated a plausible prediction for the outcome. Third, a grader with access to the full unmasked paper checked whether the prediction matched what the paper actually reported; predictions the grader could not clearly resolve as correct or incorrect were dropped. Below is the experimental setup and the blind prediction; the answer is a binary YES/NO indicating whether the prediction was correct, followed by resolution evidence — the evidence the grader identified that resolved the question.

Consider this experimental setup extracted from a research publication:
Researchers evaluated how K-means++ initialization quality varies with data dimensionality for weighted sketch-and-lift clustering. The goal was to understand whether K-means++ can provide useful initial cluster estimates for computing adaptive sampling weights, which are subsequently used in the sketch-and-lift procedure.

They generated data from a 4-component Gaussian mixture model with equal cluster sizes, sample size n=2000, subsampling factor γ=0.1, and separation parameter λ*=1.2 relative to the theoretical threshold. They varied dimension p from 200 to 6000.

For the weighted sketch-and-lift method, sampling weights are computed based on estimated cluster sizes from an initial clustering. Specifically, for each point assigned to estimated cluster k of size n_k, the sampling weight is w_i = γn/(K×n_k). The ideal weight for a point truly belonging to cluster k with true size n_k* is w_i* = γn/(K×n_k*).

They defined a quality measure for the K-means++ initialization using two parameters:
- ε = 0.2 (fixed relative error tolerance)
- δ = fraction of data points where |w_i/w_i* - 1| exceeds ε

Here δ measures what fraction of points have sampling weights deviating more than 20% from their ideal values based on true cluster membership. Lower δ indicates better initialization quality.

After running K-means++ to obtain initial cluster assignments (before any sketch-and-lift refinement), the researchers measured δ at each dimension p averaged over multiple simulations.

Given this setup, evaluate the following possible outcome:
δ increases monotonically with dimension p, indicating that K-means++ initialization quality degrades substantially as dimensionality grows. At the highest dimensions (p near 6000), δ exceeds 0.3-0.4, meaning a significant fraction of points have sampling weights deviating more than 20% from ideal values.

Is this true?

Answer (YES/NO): NO